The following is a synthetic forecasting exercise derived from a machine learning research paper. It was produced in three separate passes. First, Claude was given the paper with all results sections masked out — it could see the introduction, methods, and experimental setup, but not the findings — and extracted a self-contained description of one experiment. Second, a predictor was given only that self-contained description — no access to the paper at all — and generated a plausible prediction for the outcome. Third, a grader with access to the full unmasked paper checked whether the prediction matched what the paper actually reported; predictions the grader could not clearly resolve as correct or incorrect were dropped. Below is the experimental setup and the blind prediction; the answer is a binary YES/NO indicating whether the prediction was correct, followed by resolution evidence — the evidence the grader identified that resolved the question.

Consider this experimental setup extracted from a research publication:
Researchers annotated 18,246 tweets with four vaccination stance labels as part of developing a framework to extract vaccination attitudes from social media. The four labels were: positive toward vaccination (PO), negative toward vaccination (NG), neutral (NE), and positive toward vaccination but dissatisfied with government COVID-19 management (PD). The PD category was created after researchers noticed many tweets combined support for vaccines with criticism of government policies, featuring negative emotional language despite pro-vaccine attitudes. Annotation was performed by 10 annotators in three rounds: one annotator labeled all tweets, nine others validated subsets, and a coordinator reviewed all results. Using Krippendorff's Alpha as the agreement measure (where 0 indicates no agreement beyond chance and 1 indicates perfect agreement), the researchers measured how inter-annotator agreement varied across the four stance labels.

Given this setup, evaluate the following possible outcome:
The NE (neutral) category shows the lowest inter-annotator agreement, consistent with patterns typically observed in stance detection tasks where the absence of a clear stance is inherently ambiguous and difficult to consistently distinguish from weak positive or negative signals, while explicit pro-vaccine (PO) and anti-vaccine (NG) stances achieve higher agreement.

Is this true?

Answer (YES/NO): NO